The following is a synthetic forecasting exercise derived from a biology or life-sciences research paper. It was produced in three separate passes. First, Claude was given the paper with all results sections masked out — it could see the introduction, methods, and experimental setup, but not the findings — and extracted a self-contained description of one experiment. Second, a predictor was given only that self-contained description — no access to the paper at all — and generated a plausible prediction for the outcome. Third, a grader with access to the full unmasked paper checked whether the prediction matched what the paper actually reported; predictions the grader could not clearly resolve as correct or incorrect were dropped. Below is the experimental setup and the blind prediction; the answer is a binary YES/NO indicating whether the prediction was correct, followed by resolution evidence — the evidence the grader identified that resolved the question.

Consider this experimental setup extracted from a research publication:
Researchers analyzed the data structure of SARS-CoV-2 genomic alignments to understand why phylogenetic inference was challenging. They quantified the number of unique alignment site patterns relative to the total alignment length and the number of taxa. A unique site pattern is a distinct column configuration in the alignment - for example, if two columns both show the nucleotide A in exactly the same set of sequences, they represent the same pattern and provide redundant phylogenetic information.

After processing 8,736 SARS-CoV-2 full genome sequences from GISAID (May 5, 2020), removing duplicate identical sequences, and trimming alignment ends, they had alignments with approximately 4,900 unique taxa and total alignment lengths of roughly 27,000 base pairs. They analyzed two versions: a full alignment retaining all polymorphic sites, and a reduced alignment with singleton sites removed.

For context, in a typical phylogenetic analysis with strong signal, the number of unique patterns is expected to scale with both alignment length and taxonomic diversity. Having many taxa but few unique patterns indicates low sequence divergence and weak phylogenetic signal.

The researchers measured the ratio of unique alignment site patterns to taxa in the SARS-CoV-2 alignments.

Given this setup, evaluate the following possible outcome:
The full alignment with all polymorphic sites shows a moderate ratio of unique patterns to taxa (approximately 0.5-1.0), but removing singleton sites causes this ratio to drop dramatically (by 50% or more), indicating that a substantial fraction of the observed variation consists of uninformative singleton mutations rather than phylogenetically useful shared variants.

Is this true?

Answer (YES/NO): NO